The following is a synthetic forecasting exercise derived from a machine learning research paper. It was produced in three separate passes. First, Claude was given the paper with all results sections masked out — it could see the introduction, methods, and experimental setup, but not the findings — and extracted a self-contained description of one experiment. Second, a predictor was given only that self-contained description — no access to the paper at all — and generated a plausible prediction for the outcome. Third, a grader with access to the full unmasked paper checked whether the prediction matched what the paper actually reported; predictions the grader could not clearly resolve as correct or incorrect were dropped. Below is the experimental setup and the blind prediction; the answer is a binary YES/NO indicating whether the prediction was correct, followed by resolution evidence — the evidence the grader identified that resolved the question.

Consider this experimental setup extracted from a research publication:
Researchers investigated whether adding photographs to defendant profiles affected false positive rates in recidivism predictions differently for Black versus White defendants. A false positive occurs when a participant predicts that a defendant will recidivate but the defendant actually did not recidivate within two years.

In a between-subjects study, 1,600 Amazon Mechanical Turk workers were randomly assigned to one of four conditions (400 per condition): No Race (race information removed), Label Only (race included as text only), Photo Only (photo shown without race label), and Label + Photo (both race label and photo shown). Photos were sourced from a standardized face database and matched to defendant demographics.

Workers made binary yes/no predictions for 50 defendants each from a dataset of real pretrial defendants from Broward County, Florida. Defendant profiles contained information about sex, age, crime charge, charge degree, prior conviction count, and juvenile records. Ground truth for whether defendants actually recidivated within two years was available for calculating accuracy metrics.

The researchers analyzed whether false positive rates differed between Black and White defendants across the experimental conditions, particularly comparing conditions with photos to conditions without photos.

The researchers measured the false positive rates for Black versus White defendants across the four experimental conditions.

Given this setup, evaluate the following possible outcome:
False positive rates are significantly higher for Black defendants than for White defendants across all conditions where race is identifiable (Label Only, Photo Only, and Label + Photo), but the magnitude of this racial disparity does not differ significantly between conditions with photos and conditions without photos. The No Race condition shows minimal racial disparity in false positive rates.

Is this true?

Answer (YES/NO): NO